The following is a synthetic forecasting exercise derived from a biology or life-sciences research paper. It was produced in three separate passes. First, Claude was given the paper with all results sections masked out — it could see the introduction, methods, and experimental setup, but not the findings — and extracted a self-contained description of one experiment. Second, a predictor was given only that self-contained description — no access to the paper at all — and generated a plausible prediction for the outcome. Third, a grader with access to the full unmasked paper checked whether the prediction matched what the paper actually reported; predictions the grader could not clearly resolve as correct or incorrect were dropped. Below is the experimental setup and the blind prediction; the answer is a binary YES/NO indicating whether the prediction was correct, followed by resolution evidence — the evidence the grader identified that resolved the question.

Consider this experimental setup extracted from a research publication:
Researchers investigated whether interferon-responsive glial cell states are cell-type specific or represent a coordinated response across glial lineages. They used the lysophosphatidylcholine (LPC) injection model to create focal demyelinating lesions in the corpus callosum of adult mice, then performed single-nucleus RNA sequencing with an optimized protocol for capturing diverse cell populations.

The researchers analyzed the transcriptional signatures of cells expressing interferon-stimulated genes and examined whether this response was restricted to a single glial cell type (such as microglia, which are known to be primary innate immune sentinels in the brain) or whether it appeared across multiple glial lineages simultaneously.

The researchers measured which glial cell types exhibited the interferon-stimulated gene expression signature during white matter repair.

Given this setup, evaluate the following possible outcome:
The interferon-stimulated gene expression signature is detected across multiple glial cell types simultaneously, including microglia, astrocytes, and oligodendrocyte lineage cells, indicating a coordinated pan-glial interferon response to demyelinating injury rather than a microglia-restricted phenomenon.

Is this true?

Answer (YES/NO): YES